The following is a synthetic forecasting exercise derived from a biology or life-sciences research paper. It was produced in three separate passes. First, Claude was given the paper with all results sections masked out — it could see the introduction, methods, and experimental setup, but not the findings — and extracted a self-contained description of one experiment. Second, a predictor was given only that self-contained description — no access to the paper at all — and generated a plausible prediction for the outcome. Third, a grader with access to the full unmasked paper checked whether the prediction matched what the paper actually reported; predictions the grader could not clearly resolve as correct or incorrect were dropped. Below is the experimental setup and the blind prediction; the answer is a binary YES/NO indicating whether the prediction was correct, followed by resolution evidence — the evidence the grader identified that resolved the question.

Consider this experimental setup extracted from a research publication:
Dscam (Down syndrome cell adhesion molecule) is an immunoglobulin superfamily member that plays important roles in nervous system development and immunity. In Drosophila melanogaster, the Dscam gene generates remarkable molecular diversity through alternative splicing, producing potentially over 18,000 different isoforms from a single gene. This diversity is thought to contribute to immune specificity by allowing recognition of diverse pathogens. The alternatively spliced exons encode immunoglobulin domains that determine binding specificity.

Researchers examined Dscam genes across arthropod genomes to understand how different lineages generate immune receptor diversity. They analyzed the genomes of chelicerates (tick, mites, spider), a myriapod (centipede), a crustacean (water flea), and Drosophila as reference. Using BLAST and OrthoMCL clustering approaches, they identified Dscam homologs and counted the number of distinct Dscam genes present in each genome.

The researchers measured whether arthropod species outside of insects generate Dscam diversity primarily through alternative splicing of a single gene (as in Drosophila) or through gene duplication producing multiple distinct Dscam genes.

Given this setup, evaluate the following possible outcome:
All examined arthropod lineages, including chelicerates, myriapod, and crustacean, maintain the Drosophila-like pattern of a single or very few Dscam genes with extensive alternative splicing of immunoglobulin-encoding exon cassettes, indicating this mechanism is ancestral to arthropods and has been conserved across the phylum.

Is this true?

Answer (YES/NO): NO